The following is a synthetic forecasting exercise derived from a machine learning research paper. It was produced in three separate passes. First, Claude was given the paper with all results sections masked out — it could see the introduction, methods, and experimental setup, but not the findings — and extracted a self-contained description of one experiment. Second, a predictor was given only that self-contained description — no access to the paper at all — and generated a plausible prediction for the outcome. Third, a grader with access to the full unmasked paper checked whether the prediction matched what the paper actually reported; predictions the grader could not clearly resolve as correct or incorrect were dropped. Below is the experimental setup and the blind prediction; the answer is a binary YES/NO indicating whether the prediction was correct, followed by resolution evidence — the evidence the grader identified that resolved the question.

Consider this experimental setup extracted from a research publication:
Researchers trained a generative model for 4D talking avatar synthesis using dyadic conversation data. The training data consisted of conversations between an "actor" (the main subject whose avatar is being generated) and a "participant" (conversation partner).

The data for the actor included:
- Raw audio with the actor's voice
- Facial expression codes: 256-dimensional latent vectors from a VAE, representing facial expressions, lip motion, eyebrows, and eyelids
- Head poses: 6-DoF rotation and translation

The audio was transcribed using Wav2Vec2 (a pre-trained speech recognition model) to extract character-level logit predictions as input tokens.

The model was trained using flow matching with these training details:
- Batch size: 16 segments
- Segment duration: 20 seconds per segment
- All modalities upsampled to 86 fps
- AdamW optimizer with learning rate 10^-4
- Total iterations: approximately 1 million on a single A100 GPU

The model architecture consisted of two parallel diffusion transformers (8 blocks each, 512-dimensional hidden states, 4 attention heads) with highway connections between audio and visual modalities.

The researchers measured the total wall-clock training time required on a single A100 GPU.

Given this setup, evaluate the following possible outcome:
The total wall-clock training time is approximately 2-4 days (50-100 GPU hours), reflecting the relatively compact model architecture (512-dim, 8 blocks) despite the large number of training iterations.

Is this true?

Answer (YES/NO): NO